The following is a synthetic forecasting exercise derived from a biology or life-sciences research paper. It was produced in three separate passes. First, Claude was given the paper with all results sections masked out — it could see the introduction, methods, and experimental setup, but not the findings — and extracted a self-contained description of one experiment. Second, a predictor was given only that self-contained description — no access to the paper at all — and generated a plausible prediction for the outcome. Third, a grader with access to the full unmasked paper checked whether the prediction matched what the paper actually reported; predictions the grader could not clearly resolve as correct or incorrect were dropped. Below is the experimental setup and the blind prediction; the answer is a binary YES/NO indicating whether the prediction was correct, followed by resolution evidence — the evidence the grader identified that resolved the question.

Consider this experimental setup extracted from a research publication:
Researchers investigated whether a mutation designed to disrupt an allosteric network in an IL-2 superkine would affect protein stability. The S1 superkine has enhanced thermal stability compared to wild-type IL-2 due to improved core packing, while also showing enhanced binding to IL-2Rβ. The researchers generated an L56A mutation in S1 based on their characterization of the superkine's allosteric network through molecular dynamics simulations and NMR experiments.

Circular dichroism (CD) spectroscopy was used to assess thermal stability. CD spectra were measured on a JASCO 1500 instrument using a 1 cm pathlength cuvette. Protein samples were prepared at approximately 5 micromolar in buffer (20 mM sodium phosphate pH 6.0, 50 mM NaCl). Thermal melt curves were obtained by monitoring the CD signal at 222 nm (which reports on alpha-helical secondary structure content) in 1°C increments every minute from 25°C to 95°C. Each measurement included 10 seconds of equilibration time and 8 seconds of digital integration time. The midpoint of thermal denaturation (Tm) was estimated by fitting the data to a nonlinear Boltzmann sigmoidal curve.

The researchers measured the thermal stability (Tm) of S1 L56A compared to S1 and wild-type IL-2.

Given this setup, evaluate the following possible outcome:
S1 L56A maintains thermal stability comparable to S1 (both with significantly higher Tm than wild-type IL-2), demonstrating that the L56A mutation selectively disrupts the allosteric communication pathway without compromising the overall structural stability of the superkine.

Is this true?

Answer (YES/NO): NO